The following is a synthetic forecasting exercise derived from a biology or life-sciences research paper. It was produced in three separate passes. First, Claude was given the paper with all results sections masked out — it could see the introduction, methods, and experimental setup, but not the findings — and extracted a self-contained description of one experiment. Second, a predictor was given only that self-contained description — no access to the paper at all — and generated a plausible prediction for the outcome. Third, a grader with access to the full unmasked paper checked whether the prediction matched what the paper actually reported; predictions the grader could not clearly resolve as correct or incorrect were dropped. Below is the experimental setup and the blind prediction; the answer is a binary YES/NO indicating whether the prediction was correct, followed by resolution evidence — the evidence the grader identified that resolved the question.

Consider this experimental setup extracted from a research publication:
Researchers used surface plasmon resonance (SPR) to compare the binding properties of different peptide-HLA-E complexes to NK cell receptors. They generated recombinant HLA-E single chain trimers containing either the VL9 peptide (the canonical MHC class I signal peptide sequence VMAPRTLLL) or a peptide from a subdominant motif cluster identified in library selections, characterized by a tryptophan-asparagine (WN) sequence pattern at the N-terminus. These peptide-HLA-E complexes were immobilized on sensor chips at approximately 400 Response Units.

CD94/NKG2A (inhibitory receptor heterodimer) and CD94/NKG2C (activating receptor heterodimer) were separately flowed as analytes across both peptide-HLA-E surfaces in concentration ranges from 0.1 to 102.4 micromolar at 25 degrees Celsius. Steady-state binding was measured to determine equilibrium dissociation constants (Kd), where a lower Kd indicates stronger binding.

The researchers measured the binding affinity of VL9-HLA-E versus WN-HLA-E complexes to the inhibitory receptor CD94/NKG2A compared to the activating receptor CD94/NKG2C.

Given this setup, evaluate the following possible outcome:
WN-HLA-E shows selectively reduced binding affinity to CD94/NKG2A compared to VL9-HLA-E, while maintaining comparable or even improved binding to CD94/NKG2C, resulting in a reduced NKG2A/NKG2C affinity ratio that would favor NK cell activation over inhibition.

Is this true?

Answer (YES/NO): YES